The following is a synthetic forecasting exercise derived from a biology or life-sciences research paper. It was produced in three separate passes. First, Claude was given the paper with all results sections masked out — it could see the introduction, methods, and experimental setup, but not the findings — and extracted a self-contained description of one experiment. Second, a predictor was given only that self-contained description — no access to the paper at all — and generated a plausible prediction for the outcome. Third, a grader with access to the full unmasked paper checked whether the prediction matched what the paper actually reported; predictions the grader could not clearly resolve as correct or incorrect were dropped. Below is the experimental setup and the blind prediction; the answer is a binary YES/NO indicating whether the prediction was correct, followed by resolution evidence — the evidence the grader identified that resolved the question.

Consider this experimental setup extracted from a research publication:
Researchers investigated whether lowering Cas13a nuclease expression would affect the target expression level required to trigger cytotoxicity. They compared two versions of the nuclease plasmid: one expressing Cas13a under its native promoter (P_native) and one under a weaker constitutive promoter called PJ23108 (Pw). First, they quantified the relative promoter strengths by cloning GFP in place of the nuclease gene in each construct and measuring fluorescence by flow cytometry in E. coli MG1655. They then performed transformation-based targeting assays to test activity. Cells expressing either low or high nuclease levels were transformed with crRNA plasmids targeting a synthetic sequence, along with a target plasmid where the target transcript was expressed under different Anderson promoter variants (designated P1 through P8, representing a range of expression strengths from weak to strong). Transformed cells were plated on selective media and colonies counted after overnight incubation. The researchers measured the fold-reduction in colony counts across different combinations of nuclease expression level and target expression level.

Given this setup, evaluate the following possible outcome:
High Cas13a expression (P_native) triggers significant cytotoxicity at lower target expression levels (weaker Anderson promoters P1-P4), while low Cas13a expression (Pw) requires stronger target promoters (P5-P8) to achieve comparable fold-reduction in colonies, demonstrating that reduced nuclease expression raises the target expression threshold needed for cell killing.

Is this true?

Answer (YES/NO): NO